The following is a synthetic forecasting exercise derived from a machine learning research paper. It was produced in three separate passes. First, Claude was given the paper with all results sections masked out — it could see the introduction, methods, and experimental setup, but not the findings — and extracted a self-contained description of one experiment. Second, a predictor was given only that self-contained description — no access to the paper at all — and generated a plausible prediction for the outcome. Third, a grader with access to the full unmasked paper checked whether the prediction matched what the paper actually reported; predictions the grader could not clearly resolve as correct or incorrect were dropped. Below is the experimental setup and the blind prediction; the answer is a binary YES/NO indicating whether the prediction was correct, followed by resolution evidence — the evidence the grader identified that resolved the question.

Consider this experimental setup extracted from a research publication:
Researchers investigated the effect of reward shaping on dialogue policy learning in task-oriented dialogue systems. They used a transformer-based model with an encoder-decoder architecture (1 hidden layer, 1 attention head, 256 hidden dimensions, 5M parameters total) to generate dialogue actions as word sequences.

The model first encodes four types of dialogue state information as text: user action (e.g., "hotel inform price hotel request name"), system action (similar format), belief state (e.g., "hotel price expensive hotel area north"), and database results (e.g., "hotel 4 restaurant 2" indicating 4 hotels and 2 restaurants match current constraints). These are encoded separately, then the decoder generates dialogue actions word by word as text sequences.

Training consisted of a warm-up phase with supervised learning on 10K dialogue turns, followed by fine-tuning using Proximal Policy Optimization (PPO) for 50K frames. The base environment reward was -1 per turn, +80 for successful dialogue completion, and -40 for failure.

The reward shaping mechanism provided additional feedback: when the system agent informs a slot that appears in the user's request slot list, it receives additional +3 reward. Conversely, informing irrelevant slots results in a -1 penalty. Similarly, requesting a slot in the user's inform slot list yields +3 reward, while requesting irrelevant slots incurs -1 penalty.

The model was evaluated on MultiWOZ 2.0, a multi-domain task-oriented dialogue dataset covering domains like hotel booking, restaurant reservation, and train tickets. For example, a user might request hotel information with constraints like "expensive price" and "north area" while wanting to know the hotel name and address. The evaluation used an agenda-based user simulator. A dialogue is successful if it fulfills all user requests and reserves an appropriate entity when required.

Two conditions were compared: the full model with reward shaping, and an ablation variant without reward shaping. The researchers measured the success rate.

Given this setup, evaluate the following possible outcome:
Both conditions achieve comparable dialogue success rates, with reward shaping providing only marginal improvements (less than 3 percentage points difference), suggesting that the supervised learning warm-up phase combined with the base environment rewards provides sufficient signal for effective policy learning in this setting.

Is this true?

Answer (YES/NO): NO